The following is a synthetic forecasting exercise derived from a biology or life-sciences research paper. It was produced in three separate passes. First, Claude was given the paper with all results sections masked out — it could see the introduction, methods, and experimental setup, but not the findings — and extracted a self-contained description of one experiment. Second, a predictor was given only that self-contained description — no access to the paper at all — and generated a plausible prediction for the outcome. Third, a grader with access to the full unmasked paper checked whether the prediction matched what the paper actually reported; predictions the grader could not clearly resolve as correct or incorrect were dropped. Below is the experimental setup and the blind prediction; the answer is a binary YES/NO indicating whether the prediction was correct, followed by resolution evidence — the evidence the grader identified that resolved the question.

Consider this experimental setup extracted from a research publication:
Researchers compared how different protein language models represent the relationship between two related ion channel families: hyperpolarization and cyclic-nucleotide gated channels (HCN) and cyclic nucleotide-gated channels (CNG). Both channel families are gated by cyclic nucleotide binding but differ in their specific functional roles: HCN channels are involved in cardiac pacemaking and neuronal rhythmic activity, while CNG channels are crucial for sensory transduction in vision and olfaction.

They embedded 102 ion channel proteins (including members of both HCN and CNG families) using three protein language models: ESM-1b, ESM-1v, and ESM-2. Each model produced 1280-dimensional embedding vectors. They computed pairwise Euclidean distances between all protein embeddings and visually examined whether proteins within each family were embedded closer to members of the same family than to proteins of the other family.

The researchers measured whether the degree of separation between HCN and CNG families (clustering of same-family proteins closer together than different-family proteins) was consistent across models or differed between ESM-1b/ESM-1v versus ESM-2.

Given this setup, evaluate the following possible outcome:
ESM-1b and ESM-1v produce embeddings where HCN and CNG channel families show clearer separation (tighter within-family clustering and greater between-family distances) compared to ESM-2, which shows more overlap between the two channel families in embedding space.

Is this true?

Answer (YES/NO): YES